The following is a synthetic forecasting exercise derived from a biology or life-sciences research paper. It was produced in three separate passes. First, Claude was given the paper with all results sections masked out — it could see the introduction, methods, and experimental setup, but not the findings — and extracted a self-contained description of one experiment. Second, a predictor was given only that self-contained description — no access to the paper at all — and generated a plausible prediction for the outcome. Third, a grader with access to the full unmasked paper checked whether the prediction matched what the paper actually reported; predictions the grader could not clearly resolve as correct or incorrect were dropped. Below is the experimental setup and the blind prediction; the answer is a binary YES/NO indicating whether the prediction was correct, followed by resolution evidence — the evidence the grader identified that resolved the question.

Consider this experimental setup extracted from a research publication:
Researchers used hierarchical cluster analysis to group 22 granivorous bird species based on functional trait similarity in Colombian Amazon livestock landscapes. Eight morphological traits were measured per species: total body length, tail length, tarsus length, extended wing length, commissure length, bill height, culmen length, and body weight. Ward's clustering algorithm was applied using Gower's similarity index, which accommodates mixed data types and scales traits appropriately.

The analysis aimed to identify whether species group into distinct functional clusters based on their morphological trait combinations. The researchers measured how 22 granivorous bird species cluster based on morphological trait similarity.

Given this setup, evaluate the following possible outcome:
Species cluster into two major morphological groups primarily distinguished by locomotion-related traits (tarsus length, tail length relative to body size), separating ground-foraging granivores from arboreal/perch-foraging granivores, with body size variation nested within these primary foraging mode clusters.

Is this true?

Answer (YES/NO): NO